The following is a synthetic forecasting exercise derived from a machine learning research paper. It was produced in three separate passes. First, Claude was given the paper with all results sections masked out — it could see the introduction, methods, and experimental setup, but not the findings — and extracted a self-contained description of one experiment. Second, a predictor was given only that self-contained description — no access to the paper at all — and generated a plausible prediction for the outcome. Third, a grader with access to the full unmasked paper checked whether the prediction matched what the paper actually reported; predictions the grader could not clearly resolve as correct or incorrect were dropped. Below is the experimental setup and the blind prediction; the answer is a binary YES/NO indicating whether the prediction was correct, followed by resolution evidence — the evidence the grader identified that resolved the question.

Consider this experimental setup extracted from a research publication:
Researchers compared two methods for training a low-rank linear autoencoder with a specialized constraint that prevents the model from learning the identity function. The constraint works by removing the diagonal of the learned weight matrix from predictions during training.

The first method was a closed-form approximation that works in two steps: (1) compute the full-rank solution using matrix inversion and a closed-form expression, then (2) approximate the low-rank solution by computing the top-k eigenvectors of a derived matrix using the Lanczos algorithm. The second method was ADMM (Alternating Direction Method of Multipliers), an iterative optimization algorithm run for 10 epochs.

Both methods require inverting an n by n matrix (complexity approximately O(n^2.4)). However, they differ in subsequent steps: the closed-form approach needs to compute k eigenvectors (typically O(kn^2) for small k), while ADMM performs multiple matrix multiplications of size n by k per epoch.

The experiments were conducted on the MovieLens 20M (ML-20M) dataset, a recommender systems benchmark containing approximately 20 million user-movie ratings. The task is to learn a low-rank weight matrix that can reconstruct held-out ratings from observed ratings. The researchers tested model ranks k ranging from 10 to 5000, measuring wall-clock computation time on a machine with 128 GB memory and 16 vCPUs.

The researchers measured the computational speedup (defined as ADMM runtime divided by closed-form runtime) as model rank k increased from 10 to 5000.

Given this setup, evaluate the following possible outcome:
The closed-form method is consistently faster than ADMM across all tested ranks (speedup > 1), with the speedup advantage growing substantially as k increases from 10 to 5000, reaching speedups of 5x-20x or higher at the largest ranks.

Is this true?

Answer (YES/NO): NO